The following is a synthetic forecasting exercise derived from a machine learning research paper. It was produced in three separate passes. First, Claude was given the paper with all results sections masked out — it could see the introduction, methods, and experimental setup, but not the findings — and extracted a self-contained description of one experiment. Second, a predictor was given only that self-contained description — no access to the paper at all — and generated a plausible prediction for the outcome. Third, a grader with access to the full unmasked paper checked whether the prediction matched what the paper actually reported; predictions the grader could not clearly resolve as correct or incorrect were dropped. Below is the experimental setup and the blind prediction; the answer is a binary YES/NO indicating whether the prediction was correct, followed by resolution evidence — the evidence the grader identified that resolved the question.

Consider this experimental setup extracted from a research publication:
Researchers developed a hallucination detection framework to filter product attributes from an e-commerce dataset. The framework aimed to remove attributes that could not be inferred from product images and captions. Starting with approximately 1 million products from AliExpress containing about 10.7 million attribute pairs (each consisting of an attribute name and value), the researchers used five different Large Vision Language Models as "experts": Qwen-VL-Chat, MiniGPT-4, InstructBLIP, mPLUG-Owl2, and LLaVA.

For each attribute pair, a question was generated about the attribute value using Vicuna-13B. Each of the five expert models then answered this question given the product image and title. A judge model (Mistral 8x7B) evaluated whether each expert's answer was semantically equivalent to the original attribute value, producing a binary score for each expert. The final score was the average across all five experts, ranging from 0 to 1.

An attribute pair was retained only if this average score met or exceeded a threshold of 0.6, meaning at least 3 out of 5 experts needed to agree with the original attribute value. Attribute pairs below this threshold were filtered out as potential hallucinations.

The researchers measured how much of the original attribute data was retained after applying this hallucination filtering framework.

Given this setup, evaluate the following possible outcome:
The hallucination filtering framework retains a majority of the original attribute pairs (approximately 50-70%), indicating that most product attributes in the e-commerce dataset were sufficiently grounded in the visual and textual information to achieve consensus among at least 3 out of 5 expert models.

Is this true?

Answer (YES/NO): NO